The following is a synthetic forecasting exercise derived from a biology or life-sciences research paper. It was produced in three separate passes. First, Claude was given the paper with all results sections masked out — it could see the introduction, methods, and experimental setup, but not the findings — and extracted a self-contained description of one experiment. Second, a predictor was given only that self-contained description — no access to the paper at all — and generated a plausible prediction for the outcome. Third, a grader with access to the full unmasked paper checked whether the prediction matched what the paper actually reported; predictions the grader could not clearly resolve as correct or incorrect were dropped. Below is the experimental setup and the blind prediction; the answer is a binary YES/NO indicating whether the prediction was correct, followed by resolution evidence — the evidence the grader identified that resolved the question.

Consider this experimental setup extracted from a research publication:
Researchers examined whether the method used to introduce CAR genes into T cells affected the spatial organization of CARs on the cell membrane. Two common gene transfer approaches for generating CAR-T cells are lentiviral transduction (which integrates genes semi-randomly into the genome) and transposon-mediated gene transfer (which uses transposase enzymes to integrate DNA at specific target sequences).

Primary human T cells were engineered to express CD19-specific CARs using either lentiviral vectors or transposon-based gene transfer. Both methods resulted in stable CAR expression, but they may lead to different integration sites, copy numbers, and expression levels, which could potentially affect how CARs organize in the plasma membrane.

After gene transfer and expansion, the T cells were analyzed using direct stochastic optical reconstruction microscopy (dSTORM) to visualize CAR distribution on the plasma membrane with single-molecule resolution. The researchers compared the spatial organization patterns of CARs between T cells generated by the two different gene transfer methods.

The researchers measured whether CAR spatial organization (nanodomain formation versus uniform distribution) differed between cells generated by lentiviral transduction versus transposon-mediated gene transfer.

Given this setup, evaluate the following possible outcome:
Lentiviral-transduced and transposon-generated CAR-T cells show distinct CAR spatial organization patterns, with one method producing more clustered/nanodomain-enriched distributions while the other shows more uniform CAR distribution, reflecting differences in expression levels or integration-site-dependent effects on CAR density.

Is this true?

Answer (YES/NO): NO